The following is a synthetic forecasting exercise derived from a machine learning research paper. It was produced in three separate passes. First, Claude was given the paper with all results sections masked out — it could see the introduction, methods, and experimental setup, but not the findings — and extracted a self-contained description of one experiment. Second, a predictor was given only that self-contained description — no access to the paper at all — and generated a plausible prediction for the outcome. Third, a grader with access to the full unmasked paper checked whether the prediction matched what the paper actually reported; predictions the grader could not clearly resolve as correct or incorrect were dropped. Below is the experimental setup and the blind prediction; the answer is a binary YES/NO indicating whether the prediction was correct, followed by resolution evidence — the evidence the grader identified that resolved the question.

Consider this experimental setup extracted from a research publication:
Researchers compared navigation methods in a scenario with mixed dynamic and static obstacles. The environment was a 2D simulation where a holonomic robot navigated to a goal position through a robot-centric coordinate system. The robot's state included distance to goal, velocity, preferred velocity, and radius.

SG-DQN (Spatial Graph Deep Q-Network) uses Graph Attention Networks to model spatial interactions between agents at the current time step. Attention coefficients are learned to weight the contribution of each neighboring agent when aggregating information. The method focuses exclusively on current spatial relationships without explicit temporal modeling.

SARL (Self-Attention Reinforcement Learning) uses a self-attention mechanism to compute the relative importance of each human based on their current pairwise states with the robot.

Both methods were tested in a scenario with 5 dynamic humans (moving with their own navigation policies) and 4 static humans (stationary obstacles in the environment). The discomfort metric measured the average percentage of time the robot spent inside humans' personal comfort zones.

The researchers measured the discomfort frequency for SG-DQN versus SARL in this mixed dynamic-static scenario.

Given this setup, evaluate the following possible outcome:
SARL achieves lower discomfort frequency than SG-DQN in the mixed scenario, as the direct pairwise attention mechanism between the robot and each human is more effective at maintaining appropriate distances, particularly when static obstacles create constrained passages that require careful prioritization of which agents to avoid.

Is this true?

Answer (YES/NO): NO